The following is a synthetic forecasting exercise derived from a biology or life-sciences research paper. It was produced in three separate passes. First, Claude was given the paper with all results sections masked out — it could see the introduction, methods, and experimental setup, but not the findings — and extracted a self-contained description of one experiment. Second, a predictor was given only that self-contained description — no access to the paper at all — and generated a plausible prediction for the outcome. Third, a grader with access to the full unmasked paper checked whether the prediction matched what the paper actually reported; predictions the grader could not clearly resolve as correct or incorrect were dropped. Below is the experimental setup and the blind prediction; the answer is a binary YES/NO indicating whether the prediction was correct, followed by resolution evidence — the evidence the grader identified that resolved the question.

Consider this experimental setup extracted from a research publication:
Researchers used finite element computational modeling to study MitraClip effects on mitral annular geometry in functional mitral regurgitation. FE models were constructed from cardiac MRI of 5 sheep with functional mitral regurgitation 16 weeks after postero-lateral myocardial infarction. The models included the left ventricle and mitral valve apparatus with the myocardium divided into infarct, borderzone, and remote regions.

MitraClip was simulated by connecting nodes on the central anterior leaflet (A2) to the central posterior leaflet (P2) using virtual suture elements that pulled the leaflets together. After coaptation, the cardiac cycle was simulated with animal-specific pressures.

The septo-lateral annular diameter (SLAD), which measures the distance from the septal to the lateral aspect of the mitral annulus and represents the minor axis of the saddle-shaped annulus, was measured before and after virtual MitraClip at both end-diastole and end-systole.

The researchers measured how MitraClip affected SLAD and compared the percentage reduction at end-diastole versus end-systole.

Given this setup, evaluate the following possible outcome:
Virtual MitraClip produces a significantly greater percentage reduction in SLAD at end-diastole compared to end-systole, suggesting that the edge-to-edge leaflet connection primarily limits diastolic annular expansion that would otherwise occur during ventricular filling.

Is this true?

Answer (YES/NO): YES